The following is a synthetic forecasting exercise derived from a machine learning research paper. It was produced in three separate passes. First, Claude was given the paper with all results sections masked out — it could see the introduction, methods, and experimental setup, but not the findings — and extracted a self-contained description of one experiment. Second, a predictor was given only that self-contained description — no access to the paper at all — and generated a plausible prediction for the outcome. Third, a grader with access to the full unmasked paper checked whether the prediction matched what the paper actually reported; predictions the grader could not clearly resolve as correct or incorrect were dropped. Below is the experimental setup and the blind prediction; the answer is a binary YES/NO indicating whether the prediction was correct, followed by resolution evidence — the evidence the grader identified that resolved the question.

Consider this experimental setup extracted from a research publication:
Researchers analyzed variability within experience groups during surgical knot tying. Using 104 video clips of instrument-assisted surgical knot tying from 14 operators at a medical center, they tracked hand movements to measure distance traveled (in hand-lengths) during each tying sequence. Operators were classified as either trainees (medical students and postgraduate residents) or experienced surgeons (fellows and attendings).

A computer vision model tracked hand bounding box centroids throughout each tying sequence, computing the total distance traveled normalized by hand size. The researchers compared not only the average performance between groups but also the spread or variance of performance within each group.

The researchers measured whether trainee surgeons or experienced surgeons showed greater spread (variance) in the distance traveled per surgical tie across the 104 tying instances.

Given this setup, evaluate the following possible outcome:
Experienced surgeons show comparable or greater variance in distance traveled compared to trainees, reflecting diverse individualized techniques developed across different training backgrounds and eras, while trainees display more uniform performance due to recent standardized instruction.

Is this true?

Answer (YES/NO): NO